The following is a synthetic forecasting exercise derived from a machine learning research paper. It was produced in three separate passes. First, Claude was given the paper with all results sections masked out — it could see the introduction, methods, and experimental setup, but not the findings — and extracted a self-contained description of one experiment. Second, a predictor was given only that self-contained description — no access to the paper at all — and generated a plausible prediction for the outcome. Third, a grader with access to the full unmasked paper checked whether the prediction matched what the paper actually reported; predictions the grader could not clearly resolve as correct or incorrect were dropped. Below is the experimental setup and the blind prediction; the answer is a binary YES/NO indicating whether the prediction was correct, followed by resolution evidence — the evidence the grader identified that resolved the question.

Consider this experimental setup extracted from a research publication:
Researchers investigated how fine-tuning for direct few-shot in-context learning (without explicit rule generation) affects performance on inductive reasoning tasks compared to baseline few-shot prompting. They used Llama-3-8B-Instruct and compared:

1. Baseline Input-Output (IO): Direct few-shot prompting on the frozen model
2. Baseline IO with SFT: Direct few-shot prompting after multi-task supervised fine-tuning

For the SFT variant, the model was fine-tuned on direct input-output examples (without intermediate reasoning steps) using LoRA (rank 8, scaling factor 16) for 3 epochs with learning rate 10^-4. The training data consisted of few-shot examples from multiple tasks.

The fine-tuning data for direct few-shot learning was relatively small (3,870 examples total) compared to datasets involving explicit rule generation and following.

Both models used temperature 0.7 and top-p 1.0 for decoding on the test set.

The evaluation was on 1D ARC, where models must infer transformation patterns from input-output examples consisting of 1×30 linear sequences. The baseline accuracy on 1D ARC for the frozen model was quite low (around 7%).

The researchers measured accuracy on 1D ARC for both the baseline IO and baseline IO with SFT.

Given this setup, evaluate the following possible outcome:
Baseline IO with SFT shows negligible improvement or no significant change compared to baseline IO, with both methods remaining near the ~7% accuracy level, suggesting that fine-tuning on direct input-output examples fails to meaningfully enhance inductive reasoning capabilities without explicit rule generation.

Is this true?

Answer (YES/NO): NO